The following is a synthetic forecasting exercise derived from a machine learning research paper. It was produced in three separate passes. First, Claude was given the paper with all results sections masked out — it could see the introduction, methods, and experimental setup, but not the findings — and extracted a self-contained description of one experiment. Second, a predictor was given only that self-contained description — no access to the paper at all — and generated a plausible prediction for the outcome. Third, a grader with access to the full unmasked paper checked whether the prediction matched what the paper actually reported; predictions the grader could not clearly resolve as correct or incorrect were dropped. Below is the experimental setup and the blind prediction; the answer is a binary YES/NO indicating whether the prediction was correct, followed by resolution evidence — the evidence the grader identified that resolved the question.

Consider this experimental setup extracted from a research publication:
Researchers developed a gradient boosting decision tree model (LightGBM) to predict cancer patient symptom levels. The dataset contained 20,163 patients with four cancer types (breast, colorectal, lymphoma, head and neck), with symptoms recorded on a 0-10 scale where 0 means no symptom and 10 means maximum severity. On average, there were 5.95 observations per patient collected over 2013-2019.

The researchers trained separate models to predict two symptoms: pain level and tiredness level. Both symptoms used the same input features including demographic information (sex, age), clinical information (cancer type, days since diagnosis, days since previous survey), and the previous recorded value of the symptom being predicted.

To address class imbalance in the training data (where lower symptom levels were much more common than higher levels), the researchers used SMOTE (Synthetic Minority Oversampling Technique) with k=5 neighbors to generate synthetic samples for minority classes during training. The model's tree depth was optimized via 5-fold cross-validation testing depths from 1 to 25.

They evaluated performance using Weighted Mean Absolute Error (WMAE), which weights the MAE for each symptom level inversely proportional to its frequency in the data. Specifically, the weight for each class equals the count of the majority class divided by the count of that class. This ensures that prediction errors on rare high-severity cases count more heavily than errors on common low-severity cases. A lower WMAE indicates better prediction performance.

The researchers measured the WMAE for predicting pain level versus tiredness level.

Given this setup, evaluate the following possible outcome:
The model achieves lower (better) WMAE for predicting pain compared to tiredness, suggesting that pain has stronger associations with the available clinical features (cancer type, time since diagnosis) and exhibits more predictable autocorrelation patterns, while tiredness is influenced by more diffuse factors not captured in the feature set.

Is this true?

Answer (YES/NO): NO